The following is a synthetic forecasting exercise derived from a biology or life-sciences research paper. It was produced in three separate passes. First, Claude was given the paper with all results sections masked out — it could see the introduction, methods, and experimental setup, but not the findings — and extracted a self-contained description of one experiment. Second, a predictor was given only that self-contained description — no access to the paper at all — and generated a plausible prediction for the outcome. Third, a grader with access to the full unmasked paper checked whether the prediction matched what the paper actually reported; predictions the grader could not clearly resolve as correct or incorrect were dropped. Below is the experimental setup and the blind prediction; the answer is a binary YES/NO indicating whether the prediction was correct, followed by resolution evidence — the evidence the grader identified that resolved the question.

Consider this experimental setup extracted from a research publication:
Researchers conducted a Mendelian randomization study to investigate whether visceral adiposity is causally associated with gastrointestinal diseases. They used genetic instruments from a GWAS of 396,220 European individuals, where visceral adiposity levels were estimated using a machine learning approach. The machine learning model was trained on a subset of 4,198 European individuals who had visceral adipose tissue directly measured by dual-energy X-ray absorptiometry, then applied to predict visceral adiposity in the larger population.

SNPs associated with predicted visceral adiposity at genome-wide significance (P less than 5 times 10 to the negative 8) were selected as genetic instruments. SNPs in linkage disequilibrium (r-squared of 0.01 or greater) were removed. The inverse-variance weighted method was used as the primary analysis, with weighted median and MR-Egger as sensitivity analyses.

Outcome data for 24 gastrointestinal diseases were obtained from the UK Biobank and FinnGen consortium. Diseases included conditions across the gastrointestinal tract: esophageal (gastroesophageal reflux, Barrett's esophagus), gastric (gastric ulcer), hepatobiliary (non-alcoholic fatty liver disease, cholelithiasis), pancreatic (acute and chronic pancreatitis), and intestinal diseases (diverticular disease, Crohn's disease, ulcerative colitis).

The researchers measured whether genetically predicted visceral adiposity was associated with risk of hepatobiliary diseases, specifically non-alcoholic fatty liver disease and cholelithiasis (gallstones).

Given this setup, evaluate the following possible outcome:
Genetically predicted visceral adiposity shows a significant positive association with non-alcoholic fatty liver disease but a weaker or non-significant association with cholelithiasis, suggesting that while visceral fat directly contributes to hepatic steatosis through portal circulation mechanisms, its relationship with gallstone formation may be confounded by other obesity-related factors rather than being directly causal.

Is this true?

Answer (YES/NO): NO